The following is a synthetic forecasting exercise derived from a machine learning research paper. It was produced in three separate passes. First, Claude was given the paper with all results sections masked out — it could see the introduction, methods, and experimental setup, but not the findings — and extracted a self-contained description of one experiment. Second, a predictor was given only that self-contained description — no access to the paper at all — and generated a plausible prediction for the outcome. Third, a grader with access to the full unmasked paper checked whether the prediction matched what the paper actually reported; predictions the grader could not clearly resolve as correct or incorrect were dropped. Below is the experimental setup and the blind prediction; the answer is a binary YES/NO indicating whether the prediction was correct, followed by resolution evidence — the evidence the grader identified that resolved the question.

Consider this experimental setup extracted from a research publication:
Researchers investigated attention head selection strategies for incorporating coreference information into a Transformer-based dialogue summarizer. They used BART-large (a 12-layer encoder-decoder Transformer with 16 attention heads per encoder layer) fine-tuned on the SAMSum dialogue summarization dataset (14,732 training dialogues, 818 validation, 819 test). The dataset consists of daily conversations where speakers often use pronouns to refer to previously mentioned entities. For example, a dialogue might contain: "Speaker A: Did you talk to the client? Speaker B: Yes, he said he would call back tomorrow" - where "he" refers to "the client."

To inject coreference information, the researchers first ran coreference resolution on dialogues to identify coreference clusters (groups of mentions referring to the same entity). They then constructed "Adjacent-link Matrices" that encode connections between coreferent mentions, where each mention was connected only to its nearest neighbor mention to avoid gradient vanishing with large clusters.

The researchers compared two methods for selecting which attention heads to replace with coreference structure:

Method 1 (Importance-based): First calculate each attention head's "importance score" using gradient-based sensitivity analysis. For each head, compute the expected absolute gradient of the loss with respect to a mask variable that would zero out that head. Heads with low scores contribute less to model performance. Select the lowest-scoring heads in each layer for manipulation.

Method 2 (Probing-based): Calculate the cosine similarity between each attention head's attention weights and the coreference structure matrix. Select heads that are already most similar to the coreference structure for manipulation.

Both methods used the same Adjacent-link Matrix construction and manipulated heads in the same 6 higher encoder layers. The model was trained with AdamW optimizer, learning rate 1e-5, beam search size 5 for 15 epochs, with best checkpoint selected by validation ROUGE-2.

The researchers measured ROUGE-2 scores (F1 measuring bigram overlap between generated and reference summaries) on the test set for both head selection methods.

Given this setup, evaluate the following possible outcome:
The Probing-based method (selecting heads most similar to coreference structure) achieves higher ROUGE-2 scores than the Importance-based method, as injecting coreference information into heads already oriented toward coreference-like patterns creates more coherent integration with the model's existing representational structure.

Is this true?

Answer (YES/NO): NO